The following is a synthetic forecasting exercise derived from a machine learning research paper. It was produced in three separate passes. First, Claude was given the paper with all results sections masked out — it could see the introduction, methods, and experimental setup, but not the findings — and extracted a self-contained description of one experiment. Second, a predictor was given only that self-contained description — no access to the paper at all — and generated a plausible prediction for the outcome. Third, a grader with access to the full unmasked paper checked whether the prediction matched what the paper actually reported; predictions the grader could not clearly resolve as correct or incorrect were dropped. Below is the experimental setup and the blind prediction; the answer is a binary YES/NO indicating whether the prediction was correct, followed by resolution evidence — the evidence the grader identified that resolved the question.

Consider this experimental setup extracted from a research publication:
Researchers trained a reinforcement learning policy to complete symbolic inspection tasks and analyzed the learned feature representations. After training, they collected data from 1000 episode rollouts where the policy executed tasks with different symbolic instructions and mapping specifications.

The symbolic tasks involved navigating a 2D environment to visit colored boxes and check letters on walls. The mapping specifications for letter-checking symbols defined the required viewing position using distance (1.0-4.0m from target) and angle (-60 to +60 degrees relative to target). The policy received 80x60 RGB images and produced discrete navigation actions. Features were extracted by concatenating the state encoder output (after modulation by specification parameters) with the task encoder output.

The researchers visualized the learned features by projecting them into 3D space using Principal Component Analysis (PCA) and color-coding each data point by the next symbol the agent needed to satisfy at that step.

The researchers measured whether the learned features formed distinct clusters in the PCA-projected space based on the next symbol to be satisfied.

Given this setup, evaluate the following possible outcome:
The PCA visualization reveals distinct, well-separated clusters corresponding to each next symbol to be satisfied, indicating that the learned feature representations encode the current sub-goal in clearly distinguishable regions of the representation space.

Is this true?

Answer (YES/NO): YES